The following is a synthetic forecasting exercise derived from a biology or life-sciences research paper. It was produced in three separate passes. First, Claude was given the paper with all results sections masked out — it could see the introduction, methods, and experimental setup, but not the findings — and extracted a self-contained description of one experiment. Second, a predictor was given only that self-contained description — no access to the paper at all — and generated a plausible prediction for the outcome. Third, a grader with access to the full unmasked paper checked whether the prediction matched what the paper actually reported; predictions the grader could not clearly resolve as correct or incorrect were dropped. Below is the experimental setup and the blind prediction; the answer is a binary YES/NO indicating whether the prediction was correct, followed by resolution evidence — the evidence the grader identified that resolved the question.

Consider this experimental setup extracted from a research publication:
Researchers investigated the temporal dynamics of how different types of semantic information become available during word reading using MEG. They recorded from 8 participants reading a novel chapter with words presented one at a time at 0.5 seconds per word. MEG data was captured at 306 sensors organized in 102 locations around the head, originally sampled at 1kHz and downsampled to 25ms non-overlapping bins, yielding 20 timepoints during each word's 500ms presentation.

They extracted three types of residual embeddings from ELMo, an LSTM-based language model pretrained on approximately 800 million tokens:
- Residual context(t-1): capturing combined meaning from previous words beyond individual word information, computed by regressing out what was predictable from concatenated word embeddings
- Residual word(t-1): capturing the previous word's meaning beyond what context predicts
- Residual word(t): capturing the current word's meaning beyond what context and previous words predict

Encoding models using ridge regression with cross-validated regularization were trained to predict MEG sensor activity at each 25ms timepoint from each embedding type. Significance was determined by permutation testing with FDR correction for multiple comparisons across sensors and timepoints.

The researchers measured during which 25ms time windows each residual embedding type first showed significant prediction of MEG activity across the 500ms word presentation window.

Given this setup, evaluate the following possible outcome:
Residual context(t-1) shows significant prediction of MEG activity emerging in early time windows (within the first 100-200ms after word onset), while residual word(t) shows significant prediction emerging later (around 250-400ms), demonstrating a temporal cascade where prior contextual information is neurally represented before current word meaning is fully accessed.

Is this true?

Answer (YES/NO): NO